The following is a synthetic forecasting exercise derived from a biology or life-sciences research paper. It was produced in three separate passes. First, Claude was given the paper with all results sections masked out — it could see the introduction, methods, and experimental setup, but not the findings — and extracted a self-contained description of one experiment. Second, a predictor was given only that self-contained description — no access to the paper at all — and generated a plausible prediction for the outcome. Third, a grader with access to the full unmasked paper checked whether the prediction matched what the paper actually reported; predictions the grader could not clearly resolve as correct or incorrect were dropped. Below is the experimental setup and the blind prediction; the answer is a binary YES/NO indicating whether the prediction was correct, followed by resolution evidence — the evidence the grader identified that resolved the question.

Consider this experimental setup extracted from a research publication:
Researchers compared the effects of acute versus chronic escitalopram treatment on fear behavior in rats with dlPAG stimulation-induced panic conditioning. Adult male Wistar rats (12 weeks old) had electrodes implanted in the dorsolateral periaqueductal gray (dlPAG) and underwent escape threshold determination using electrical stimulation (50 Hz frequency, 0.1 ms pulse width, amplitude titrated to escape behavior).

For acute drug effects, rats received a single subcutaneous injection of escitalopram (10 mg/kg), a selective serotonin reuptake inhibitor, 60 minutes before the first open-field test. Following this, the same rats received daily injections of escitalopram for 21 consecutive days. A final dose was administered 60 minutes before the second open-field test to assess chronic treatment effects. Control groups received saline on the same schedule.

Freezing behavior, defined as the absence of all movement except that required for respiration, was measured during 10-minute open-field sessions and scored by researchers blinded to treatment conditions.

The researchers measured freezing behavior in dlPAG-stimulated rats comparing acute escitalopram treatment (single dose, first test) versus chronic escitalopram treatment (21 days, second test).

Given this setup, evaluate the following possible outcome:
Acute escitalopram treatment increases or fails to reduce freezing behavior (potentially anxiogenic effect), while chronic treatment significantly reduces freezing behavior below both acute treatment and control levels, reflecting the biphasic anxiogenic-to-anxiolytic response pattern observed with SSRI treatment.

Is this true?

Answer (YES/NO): NO